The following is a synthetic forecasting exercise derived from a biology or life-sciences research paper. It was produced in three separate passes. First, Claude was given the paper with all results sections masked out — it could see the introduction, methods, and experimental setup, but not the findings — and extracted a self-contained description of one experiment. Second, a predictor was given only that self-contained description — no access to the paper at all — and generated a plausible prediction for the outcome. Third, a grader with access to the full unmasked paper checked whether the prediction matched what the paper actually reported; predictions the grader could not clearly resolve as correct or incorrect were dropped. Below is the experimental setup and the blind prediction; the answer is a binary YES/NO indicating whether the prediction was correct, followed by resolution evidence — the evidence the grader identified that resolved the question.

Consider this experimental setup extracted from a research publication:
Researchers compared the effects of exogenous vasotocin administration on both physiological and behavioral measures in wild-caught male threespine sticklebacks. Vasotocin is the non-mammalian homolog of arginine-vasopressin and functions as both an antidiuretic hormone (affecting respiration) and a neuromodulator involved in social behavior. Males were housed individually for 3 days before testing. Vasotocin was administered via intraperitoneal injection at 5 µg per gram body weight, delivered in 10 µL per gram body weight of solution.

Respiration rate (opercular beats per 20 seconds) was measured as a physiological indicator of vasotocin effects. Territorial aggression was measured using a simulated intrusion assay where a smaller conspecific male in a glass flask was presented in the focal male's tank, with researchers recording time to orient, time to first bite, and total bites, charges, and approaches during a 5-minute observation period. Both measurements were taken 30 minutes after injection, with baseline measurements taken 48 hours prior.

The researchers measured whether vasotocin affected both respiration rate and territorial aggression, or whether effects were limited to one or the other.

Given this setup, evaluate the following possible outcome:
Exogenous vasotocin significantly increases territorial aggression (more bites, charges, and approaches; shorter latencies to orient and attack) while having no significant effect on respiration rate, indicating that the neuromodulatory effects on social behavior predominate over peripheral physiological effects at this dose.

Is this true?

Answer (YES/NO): NO